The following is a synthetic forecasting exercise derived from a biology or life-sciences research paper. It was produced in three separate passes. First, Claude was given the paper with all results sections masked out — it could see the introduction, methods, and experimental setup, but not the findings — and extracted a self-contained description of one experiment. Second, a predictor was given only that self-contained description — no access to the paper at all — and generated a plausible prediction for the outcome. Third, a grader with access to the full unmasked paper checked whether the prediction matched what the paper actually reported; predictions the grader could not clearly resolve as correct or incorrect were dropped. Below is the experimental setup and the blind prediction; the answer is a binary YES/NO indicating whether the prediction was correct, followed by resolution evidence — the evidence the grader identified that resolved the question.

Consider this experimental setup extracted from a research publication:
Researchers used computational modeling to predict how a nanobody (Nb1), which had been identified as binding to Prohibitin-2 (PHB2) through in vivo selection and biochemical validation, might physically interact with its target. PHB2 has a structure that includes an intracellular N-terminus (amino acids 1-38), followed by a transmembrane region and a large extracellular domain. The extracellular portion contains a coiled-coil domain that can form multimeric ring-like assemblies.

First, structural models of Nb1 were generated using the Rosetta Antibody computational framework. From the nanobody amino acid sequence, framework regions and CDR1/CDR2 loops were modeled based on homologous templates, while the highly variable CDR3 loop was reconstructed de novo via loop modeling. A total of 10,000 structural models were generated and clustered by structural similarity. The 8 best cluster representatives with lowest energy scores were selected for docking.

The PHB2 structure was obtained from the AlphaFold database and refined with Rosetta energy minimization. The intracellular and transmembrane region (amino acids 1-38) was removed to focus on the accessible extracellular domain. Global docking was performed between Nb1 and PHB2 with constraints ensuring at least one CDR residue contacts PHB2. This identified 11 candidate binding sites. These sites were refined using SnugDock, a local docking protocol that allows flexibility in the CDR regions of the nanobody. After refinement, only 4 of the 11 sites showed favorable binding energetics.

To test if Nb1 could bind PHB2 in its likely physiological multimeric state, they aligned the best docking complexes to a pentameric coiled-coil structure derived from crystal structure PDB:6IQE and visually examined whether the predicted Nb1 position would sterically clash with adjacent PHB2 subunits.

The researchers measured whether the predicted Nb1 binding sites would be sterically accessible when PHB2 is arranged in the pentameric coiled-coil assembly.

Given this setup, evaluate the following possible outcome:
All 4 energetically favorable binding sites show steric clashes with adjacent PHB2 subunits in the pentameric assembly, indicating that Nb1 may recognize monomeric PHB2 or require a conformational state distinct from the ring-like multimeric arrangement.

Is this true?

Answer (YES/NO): NO